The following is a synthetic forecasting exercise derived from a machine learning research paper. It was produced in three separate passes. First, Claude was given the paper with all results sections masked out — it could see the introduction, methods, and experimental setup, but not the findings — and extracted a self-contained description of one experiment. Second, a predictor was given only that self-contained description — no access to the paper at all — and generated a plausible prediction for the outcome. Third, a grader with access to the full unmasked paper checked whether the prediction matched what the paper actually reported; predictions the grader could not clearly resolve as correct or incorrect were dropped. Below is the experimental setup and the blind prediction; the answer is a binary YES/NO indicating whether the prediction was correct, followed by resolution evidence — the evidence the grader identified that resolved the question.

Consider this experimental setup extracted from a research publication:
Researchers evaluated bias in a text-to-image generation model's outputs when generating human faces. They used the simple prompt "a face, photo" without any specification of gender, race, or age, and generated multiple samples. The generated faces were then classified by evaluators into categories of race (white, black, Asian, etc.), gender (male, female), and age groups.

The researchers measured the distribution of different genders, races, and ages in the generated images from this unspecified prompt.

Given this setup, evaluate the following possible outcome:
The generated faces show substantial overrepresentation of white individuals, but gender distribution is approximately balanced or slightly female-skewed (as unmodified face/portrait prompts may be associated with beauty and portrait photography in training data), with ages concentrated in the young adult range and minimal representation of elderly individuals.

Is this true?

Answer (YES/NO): NO